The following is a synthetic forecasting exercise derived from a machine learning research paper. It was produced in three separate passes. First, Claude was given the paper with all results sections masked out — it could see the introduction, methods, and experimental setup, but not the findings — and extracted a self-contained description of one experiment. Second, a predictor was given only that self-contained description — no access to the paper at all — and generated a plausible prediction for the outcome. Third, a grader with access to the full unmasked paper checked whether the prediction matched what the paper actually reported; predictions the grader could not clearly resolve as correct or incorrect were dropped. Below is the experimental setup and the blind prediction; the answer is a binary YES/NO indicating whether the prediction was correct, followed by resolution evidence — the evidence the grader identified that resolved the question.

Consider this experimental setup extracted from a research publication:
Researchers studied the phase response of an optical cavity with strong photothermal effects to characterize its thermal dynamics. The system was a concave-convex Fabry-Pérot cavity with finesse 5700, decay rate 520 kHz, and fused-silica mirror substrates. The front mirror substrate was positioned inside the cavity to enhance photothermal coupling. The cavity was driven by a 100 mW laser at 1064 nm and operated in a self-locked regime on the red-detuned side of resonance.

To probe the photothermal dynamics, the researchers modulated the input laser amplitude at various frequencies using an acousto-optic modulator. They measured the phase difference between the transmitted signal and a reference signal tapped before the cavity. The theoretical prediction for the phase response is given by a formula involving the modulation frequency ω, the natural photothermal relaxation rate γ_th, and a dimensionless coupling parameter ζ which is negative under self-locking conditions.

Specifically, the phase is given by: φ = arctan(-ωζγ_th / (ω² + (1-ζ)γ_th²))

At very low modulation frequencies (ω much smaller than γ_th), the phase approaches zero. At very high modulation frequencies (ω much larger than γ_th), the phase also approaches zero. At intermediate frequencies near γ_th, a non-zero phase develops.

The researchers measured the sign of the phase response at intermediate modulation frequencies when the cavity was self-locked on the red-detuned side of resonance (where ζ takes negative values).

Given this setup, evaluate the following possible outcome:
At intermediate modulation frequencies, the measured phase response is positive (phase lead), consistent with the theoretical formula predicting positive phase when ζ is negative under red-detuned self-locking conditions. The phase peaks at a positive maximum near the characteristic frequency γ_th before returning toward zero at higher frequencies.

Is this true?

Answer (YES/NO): YES